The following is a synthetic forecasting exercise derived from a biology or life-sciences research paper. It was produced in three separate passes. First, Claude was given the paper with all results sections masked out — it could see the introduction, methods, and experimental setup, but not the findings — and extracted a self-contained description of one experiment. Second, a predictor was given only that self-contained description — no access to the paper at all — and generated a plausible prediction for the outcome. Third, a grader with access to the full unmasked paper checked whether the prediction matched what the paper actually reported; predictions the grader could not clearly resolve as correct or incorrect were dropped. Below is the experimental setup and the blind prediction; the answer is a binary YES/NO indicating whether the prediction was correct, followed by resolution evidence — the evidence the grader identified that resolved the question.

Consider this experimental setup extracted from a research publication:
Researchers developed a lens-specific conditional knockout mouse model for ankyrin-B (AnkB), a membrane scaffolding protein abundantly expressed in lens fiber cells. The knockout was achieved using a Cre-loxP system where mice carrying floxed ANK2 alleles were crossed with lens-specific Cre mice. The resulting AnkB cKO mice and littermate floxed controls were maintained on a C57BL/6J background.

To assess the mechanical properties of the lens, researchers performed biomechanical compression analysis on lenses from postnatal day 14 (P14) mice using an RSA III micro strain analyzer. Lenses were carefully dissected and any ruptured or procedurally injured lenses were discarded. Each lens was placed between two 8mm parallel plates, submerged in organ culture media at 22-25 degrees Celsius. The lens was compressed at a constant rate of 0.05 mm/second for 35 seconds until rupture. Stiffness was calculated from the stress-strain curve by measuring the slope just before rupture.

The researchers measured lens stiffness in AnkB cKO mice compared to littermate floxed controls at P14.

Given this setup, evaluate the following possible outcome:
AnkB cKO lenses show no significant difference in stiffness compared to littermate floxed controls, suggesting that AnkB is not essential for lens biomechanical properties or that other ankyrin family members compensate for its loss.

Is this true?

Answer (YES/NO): NO